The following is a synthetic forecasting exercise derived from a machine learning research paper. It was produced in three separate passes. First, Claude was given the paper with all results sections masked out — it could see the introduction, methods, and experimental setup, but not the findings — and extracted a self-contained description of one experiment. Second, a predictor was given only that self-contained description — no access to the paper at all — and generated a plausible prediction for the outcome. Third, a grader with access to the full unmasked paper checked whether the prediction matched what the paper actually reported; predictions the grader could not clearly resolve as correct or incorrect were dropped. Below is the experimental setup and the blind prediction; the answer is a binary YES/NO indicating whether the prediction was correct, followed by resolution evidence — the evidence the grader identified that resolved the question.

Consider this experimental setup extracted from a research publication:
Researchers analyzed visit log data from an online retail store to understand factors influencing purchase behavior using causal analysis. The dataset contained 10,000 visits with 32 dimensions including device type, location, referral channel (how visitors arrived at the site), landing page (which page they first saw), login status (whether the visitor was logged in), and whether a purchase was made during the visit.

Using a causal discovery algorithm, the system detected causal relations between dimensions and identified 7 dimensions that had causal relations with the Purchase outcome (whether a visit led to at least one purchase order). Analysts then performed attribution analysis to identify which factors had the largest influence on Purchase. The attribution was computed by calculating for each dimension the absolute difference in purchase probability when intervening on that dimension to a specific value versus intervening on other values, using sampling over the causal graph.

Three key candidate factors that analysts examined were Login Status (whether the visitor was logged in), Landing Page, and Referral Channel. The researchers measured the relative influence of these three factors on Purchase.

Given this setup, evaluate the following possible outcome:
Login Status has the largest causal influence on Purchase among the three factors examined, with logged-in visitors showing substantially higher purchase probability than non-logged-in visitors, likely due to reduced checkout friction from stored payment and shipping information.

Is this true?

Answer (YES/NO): YES